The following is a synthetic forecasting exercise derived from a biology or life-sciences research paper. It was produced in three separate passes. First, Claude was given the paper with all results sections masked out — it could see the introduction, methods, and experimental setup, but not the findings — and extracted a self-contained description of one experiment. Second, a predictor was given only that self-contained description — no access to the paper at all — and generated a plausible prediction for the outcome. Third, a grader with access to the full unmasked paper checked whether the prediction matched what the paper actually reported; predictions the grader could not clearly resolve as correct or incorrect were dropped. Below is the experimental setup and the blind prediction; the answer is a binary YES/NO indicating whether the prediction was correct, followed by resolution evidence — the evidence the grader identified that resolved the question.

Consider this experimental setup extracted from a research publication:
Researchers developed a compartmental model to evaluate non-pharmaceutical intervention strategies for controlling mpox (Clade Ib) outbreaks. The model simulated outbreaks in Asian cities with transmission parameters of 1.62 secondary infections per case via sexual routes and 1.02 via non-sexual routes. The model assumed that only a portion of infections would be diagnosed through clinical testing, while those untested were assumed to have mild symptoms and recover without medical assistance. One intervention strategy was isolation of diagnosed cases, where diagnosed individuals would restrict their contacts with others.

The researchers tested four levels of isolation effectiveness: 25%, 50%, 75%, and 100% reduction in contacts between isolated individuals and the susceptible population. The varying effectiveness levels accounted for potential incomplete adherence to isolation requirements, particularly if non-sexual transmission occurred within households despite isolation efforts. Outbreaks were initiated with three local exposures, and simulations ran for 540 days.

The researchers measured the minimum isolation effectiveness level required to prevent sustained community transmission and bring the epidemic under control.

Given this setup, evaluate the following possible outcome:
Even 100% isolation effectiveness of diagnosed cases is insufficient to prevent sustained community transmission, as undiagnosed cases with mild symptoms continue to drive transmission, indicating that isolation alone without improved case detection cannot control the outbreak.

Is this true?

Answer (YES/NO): YES